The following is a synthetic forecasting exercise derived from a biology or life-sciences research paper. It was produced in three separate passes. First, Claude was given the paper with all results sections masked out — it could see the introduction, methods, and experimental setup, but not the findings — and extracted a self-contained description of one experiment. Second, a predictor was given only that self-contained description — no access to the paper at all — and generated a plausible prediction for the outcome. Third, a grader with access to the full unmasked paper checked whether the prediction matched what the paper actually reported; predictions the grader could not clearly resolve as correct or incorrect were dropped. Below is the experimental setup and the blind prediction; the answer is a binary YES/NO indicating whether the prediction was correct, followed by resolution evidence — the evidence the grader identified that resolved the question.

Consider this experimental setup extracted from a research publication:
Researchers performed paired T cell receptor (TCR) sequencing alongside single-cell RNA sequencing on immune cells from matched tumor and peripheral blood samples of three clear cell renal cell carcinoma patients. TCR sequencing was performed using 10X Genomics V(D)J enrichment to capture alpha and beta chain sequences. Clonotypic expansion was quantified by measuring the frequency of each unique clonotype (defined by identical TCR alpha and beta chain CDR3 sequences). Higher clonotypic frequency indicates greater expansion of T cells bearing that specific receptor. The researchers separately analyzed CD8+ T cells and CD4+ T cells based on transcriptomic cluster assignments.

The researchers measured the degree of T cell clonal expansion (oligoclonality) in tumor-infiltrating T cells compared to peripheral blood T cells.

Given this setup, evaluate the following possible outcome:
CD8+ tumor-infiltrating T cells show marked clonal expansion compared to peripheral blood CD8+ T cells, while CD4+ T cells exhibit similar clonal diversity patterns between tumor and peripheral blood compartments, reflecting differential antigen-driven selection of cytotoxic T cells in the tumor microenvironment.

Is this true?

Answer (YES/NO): NO